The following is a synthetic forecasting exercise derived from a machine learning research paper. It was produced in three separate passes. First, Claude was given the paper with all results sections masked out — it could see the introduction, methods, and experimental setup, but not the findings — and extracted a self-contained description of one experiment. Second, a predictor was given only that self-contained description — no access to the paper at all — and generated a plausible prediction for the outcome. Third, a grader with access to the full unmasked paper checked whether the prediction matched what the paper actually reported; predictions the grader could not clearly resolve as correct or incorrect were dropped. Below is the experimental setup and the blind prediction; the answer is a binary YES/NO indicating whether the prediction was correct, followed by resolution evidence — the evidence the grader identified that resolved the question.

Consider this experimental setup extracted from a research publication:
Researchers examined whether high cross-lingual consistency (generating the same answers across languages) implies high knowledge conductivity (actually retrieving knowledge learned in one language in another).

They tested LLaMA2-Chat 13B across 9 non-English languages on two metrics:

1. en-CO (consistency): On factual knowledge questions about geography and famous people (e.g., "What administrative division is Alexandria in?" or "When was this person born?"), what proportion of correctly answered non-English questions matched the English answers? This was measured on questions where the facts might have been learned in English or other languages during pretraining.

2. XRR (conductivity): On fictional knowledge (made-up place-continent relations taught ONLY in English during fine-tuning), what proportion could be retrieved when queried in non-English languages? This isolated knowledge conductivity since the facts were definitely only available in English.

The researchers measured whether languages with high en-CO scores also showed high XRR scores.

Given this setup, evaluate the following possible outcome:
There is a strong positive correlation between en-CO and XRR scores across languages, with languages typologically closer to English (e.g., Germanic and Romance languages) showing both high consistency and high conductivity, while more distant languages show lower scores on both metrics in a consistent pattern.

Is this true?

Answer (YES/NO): NO